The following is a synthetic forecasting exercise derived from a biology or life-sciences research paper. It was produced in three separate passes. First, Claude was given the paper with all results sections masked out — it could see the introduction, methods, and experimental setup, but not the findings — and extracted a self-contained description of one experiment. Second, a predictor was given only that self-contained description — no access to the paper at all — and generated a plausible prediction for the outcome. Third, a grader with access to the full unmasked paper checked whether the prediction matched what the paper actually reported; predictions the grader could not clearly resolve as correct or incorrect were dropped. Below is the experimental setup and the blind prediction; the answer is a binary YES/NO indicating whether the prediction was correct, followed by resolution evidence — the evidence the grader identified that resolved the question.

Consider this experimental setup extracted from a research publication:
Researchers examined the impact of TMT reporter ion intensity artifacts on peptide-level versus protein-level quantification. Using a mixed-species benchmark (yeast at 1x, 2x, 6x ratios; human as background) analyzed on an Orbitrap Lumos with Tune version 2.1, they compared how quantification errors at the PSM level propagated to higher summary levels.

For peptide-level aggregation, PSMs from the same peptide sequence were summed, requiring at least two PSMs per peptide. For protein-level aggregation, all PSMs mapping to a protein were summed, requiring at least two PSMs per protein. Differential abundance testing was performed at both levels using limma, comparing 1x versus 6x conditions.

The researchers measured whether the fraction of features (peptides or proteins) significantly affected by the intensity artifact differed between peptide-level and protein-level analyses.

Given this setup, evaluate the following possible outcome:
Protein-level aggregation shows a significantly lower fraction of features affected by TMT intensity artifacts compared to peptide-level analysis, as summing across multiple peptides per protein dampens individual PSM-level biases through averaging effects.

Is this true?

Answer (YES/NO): NO